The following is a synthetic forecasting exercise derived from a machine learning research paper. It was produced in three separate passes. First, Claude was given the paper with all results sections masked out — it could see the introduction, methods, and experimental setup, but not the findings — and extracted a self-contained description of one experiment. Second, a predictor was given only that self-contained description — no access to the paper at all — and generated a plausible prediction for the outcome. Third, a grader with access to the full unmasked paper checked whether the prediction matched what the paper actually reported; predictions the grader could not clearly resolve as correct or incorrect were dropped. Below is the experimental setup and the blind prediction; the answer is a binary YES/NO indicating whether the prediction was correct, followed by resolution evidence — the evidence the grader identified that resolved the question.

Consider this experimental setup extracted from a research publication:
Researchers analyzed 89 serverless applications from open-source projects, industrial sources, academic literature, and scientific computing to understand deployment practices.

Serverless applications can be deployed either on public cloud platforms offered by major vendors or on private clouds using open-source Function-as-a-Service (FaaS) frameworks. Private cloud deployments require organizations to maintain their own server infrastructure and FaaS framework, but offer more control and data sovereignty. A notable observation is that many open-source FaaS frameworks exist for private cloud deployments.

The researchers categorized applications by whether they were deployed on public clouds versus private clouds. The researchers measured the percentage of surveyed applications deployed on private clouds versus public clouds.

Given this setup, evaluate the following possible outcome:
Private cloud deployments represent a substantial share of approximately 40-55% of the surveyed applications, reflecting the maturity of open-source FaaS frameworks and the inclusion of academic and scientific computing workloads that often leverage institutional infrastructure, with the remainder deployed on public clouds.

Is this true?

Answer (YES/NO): NO